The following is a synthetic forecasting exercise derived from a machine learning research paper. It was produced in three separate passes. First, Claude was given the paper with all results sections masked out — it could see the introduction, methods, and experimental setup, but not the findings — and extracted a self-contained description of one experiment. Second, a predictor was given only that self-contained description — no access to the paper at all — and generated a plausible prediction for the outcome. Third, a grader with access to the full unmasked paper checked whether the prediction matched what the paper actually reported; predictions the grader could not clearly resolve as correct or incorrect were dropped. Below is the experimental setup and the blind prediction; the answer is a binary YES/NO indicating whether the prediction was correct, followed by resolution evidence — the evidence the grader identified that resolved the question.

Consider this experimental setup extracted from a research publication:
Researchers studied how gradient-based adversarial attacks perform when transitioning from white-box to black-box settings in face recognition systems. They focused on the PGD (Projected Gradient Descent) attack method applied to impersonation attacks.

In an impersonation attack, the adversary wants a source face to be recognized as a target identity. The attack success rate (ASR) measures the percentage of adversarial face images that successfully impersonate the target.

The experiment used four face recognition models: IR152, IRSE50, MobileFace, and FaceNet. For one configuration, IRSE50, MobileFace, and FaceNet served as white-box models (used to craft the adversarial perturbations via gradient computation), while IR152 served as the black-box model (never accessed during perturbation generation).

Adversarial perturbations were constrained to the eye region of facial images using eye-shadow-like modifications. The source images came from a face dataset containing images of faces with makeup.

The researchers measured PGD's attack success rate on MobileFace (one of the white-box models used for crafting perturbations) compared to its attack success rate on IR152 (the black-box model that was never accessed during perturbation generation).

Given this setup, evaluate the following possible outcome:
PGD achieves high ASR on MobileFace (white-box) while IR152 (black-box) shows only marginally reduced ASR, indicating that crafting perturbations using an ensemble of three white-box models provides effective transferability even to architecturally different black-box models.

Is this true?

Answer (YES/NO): NO